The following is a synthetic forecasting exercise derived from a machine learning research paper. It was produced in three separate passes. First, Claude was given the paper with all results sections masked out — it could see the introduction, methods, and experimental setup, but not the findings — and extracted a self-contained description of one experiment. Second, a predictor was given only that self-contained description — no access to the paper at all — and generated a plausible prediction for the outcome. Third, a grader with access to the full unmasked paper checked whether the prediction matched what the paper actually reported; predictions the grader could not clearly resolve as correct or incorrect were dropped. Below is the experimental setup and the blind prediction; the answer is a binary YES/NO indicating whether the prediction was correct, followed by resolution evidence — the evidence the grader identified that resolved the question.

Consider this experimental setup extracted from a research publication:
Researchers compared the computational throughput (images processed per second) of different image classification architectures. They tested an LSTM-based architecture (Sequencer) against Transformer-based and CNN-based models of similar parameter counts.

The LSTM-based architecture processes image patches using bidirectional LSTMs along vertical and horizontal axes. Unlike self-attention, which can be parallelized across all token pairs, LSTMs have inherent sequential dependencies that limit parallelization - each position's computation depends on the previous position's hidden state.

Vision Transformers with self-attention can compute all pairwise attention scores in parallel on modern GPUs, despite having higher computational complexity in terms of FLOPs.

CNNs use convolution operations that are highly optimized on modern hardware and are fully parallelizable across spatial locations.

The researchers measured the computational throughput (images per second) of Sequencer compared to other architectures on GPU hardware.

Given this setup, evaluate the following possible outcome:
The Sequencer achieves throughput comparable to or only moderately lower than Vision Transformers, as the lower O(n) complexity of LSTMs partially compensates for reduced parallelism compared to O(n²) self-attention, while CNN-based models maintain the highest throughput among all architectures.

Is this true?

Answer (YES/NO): NO